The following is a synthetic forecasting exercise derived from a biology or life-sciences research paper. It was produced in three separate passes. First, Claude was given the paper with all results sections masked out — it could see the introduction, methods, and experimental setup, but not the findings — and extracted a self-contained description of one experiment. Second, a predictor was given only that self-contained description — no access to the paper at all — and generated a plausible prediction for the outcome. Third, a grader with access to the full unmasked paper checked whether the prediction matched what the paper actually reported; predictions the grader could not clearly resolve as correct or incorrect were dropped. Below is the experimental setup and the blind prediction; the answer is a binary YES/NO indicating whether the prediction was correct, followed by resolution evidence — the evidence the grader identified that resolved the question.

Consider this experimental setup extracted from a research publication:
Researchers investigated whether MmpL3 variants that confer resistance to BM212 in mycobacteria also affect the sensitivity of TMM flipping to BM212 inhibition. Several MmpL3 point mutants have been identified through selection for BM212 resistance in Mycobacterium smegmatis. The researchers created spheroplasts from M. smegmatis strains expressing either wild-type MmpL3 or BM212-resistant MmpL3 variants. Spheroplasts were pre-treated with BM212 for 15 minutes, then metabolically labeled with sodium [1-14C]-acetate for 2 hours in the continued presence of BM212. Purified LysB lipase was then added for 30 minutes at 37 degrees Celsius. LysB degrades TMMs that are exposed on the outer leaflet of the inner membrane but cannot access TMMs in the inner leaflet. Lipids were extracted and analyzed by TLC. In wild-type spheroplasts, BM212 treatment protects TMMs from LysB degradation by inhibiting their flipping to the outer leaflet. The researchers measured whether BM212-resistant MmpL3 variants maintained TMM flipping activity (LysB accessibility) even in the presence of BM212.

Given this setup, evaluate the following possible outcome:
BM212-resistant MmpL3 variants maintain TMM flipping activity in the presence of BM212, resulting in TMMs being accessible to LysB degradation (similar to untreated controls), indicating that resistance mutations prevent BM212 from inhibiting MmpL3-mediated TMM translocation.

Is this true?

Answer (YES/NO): YES